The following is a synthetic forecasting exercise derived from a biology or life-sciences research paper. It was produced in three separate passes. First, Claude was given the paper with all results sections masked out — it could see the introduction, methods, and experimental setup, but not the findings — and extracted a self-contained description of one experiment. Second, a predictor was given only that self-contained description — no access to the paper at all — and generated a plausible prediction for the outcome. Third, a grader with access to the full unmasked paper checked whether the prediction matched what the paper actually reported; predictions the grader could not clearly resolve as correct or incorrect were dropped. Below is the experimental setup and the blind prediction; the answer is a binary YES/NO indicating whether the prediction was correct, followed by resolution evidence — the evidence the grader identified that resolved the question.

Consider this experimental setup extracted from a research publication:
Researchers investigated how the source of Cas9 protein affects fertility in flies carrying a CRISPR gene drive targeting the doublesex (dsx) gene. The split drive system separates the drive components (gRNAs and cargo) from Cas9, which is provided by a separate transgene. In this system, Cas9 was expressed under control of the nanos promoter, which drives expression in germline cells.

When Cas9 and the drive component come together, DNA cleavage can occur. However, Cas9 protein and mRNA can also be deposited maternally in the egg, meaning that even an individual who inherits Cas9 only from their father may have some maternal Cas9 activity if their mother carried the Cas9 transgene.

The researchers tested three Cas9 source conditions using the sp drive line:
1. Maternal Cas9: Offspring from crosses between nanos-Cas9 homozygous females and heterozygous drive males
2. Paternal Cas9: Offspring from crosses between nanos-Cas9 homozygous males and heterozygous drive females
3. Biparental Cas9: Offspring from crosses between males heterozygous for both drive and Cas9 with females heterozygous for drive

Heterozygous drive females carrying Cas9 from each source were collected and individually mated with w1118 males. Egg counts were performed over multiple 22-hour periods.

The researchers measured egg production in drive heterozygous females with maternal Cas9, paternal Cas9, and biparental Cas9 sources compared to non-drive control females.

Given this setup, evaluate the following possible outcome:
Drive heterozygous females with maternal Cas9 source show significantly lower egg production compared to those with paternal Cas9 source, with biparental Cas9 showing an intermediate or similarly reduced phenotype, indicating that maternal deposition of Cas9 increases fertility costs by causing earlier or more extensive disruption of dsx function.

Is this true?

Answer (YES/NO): YES